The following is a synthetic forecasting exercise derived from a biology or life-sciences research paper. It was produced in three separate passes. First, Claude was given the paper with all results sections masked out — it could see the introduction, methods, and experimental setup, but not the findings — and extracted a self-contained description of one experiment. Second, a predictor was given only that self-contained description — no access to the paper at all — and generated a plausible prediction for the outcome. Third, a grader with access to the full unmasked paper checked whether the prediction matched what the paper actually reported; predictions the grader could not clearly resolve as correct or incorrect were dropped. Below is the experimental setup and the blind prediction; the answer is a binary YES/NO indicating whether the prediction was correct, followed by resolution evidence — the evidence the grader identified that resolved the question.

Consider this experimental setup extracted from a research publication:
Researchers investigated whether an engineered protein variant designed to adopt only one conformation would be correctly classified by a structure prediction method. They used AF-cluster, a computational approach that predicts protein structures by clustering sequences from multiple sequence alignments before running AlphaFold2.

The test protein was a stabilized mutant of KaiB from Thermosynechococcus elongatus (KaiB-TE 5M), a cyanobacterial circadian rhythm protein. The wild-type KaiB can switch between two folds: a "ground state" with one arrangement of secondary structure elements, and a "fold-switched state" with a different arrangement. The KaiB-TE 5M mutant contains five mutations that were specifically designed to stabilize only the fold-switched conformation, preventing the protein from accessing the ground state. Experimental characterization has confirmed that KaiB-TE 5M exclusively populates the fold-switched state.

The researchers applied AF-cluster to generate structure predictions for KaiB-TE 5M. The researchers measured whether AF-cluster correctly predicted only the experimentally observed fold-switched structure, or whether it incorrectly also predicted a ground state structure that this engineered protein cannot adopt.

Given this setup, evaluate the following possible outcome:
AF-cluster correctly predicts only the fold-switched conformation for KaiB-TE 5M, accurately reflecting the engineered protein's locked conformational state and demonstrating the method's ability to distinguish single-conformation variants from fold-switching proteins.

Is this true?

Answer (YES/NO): NO